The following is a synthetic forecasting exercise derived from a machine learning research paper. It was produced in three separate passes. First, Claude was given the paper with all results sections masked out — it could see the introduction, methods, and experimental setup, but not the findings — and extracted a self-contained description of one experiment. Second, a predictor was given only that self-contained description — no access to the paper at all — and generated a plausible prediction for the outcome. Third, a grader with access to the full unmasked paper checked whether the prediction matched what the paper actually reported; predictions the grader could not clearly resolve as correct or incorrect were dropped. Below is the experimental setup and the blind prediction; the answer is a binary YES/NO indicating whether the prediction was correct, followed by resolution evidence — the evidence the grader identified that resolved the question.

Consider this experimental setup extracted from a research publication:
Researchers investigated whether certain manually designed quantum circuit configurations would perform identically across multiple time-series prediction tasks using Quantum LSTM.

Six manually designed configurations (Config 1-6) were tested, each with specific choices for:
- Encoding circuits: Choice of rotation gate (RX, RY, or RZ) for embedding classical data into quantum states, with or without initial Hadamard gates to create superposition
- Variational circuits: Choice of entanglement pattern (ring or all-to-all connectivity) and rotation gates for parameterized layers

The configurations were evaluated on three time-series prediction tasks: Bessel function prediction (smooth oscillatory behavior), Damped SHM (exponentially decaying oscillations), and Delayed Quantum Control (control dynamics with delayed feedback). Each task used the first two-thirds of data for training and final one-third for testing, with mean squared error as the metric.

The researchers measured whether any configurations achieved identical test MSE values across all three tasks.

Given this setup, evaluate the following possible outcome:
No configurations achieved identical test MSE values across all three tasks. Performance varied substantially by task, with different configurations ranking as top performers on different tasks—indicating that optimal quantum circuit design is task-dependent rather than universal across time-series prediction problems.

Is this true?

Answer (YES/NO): YES